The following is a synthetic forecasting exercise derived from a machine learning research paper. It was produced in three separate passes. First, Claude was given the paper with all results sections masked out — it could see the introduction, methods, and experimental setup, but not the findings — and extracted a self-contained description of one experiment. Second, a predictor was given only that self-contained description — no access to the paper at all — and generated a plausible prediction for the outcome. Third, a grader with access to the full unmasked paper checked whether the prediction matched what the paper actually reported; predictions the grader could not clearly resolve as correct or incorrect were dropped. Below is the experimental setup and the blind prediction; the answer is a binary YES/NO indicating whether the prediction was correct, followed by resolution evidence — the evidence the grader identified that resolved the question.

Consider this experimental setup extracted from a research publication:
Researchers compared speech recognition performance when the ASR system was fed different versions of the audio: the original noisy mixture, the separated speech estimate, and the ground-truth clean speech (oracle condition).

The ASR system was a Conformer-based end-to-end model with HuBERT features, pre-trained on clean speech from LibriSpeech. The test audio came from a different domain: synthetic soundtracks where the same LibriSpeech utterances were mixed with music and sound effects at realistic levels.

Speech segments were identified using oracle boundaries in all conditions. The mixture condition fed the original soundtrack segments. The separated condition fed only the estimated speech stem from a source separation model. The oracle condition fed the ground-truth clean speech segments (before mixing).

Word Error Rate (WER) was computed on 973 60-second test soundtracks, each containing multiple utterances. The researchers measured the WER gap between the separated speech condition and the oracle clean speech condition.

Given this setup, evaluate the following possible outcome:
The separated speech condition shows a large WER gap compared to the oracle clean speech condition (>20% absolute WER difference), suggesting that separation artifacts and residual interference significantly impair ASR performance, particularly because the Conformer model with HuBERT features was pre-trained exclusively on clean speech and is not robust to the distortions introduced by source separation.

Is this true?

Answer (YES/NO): NO